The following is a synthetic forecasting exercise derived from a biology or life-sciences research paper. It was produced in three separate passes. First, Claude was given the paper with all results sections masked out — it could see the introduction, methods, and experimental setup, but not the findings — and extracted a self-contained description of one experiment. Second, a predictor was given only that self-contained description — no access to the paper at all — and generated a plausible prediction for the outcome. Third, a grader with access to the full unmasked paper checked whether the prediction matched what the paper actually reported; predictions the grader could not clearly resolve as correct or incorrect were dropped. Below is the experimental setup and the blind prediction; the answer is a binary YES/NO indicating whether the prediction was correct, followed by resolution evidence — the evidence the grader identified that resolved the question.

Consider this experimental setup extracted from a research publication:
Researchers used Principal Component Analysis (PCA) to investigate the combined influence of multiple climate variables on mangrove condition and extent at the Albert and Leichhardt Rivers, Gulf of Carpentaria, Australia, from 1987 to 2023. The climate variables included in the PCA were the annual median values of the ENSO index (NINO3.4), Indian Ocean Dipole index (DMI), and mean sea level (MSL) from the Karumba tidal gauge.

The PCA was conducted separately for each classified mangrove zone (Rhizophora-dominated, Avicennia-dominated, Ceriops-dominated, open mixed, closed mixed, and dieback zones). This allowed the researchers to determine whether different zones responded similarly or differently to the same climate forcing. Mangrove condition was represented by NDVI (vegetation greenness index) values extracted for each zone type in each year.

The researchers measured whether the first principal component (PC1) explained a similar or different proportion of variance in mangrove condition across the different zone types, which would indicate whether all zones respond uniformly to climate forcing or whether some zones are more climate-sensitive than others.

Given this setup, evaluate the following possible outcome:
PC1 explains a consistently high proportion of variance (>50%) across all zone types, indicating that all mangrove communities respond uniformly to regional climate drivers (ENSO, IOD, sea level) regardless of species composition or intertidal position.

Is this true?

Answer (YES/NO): NO